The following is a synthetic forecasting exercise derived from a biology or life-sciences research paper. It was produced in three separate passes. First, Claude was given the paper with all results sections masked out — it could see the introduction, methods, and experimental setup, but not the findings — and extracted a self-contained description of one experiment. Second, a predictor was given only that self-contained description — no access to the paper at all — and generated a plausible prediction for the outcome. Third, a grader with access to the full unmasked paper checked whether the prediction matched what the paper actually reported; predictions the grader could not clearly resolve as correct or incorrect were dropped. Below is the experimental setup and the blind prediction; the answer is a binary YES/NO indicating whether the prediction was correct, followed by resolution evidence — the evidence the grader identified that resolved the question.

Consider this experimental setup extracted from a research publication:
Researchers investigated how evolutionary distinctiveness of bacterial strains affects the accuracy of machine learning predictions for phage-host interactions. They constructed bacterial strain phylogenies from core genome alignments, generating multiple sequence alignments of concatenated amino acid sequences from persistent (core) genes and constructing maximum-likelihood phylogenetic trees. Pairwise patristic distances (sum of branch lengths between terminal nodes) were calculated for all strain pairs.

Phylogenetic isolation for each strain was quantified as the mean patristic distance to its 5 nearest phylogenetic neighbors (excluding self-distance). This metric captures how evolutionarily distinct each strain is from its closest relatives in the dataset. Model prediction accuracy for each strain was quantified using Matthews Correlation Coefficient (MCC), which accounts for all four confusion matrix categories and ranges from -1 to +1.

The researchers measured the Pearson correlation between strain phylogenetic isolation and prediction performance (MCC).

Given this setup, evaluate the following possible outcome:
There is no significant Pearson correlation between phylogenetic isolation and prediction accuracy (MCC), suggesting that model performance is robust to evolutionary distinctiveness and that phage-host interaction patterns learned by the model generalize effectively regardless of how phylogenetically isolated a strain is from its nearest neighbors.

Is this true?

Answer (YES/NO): YES